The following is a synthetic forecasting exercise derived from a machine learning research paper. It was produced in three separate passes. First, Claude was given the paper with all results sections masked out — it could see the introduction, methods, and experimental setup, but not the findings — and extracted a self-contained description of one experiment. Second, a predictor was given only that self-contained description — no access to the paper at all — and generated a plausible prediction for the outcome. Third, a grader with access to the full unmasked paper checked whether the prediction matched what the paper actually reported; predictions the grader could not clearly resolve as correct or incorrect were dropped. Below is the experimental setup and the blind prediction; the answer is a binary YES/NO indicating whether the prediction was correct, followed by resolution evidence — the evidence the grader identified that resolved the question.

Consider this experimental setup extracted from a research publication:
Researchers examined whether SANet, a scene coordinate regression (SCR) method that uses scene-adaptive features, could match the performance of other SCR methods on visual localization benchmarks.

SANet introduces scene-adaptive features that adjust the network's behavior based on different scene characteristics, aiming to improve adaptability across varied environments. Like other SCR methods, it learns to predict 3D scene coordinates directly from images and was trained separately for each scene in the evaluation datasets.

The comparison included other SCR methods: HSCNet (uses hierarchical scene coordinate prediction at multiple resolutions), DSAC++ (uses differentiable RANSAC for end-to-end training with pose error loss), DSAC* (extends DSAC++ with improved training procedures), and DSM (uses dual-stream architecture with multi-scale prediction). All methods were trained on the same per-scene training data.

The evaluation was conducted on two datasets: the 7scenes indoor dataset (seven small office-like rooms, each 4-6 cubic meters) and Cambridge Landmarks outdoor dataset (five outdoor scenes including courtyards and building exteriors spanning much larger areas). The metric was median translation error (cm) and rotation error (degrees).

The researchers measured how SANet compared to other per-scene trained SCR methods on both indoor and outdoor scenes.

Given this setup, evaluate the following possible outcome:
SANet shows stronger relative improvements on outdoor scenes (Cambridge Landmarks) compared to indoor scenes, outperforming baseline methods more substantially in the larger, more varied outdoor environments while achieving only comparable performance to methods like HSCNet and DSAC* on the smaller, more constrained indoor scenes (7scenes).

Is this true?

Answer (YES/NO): NO